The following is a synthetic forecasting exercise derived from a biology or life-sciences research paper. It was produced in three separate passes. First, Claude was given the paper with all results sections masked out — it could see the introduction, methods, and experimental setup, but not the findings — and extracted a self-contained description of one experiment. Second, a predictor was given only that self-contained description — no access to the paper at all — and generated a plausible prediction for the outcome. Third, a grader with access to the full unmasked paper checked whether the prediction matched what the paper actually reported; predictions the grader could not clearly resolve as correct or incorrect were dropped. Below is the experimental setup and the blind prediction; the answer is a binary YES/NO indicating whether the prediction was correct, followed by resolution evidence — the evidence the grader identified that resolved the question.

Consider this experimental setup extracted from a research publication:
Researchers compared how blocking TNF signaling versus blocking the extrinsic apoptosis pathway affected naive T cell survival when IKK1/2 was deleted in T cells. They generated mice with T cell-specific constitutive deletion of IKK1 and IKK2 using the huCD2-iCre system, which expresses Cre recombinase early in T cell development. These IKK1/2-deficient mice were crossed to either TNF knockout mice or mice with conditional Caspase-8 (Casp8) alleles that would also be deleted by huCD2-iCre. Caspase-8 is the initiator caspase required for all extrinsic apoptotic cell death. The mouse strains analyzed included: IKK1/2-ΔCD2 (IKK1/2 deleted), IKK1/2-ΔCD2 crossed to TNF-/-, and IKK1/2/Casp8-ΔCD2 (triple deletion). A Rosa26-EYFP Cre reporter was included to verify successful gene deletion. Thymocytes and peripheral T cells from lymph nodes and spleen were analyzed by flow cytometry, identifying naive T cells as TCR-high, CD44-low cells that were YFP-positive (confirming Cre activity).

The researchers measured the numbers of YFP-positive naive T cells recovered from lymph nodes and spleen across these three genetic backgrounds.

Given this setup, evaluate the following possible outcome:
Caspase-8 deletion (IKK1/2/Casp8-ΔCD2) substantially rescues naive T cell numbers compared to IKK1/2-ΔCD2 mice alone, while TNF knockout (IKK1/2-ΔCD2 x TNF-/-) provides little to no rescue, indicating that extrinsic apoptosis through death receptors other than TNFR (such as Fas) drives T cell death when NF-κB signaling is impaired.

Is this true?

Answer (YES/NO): YES